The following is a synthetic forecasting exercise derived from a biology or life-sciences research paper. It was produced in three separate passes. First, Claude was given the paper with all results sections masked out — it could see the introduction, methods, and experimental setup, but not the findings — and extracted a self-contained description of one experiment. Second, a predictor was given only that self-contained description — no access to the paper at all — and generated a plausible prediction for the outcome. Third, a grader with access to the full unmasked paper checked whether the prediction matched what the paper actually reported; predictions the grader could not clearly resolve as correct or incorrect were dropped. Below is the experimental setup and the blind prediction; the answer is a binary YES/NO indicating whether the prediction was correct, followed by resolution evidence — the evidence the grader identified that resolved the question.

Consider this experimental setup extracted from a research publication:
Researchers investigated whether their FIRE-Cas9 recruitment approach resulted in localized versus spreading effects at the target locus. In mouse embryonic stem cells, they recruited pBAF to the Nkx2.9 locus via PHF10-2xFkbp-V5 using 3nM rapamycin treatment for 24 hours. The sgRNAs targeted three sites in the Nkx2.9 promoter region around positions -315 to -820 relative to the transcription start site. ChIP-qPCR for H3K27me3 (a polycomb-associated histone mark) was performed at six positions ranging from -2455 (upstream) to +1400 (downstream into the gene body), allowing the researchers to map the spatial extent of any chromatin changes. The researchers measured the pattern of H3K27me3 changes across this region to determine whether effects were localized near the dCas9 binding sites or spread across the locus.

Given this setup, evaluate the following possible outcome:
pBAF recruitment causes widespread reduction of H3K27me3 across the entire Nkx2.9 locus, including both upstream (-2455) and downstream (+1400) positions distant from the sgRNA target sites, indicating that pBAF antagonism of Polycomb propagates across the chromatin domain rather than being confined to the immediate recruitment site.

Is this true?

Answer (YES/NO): NO